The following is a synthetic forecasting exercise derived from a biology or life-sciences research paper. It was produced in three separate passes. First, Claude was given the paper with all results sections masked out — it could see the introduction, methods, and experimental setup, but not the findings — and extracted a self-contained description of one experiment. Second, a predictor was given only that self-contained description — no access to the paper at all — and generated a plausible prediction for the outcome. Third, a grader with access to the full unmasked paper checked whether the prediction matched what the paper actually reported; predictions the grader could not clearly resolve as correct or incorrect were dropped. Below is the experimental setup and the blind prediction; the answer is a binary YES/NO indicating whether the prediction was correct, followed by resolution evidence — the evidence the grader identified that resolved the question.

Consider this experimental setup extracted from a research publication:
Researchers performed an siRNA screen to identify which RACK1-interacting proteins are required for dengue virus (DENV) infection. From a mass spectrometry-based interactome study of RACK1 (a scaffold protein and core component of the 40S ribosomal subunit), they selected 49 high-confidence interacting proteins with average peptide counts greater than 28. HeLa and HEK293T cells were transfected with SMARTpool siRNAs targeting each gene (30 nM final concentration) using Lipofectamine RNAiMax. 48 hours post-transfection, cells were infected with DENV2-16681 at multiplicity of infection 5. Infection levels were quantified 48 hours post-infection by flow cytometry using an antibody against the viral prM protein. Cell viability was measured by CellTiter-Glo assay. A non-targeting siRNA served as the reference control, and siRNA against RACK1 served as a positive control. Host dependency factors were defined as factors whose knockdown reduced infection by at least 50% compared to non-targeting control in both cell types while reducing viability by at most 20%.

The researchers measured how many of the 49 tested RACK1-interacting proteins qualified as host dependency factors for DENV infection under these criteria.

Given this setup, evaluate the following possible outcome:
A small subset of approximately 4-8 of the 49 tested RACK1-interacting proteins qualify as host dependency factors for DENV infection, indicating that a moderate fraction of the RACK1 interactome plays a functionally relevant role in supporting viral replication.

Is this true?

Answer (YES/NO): YES